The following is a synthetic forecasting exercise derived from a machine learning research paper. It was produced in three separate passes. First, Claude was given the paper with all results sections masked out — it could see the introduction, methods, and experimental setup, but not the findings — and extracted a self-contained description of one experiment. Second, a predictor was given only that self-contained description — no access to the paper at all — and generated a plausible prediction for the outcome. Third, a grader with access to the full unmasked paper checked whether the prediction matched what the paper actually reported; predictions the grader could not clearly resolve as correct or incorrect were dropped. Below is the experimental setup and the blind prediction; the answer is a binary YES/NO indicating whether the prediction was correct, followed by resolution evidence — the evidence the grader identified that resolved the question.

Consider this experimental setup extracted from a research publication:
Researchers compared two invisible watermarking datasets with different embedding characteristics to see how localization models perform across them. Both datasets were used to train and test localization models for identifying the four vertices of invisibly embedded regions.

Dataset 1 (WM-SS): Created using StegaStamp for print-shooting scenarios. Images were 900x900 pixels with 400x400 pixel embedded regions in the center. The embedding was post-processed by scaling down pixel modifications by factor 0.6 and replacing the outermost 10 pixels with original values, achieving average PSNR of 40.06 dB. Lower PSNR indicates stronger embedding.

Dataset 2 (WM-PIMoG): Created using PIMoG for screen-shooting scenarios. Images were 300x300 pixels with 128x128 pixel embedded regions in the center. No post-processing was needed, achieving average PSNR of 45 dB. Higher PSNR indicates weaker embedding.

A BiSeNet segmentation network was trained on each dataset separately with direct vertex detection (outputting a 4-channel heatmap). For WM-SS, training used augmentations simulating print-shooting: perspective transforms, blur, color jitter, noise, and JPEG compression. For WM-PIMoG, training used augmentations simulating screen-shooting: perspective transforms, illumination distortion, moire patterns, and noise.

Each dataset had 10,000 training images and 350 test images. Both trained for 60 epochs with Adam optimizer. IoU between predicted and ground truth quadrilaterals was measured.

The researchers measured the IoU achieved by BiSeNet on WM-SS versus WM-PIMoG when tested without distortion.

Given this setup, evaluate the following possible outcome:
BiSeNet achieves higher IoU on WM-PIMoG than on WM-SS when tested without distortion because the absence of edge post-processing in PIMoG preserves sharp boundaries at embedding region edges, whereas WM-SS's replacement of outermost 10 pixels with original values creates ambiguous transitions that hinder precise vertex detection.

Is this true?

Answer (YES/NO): NO